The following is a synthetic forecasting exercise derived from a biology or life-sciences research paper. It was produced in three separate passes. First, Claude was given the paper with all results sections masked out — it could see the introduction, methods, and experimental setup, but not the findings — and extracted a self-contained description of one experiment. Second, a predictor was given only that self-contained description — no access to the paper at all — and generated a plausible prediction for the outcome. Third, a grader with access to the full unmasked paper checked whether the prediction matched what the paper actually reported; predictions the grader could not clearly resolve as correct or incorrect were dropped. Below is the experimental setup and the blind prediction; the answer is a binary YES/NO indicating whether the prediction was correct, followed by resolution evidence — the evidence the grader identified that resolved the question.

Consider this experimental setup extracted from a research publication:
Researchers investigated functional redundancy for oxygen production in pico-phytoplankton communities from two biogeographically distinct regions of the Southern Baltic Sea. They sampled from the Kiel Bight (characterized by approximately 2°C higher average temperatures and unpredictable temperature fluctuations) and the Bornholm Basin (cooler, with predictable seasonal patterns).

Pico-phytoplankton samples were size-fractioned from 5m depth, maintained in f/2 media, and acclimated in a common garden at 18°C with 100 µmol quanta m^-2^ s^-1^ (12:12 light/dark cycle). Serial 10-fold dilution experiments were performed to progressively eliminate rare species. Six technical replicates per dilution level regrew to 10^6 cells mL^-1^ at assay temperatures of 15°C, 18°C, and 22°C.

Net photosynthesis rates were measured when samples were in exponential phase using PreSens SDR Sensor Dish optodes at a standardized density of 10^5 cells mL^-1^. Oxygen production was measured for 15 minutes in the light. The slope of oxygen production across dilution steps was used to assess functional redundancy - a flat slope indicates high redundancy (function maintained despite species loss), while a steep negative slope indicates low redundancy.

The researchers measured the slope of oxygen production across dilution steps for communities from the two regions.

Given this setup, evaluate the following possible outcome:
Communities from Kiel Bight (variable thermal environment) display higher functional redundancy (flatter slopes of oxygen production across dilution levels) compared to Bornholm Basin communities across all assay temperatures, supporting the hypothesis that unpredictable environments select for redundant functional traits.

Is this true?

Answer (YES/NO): YES